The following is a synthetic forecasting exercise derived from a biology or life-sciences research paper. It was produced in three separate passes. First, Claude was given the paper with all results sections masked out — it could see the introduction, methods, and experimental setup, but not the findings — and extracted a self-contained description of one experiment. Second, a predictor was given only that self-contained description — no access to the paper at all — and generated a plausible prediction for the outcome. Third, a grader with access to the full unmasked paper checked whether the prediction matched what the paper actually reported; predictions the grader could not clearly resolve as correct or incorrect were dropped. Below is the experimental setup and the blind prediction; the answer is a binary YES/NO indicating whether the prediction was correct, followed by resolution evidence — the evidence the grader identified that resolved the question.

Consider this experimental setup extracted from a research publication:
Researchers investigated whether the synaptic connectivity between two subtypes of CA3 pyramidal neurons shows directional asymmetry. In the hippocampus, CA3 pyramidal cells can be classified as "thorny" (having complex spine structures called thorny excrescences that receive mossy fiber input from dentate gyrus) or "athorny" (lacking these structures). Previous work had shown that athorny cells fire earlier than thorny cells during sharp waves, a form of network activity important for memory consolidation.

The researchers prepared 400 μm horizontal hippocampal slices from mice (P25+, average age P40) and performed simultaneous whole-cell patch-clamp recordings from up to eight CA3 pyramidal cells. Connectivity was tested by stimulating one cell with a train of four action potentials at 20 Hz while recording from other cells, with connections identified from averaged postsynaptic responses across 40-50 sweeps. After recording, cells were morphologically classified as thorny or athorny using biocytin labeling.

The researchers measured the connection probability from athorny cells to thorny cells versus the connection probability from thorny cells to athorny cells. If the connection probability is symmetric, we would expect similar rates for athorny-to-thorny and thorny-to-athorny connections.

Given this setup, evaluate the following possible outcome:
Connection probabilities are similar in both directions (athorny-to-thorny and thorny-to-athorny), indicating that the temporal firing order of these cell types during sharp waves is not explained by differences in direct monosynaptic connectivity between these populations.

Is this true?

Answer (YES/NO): NO